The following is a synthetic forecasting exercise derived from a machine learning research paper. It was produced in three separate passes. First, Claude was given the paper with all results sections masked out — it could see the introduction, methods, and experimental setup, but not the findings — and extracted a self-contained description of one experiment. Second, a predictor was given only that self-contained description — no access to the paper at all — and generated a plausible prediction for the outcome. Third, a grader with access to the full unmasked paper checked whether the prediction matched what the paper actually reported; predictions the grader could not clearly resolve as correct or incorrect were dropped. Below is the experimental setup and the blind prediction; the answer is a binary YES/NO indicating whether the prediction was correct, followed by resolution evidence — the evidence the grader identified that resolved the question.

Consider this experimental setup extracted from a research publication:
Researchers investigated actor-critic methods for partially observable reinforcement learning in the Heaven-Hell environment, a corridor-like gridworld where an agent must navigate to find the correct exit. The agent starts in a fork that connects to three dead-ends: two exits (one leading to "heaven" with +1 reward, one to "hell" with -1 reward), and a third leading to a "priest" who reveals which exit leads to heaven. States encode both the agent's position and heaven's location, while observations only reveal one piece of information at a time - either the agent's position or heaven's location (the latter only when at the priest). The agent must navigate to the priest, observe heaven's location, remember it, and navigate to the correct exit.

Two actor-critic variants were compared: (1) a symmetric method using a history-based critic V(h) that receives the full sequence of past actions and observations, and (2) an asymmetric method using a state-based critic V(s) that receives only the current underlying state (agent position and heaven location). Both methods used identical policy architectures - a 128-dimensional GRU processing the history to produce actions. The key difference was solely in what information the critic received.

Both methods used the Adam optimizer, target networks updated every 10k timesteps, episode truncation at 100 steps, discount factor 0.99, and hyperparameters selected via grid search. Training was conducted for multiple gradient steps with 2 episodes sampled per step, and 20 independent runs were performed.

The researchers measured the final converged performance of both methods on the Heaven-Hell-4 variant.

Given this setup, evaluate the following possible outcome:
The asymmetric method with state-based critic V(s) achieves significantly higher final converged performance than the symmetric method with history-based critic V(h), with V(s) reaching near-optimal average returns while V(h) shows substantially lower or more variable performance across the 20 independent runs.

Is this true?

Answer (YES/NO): NO